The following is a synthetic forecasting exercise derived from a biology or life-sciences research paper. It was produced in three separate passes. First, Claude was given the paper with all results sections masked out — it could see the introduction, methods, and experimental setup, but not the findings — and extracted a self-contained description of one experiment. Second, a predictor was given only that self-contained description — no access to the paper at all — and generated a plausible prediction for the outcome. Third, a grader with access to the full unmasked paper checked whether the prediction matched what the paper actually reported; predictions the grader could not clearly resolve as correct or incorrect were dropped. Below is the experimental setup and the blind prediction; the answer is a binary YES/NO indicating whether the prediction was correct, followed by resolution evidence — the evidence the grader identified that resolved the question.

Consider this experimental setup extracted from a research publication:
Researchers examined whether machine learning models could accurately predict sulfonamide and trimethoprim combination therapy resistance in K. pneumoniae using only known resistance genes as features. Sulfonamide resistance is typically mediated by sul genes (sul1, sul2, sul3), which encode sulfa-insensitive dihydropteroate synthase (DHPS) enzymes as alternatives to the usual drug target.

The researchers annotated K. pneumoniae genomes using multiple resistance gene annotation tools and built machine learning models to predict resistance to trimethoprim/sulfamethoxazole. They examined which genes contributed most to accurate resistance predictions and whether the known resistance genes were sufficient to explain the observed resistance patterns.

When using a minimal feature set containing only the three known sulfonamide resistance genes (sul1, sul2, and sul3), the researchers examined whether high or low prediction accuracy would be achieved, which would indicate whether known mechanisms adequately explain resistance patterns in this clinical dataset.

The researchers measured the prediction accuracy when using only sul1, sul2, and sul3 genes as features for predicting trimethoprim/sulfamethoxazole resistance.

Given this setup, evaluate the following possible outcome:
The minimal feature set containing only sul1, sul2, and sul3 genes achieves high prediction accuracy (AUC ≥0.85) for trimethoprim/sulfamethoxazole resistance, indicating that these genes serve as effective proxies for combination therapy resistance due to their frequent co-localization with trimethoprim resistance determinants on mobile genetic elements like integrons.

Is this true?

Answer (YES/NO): YES